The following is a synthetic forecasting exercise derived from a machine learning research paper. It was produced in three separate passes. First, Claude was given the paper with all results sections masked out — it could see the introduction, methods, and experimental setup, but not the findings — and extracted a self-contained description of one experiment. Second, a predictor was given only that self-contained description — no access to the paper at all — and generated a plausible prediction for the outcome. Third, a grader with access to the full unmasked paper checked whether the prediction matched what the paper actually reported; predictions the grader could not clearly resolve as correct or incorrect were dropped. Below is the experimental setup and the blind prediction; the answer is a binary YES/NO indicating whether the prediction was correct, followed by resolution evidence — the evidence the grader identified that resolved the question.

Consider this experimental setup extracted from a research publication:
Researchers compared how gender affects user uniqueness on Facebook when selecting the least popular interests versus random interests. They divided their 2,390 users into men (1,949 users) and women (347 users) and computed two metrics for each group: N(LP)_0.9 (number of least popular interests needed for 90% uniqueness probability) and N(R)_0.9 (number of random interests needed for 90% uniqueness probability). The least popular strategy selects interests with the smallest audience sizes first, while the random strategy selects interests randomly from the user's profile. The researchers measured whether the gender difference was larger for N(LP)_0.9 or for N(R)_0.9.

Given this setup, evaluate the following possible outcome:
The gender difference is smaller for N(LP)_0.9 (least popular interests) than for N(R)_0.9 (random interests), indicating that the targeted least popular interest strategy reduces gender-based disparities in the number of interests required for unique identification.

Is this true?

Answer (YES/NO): YES